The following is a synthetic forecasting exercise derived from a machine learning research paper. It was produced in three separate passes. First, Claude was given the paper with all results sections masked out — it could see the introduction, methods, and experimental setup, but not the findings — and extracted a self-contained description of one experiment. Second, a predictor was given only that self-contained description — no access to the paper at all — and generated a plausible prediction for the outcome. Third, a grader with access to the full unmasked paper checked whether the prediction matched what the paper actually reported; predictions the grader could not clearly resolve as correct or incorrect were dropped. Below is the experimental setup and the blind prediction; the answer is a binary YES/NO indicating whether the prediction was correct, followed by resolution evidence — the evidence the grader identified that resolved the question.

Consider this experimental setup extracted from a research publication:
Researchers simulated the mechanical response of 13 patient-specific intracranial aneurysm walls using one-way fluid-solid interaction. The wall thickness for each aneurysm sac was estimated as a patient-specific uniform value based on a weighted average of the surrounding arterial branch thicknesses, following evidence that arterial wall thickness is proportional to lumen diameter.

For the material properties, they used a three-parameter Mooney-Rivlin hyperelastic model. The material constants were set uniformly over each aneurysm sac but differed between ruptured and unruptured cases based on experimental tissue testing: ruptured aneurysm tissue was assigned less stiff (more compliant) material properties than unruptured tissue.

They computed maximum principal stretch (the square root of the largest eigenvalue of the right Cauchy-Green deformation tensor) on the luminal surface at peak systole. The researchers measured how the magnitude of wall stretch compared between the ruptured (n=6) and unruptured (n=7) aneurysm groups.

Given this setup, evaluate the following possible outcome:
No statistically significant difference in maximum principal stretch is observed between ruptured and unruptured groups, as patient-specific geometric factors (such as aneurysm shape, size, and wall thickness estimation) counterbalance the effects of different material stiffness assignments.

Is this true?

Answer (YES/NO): NO